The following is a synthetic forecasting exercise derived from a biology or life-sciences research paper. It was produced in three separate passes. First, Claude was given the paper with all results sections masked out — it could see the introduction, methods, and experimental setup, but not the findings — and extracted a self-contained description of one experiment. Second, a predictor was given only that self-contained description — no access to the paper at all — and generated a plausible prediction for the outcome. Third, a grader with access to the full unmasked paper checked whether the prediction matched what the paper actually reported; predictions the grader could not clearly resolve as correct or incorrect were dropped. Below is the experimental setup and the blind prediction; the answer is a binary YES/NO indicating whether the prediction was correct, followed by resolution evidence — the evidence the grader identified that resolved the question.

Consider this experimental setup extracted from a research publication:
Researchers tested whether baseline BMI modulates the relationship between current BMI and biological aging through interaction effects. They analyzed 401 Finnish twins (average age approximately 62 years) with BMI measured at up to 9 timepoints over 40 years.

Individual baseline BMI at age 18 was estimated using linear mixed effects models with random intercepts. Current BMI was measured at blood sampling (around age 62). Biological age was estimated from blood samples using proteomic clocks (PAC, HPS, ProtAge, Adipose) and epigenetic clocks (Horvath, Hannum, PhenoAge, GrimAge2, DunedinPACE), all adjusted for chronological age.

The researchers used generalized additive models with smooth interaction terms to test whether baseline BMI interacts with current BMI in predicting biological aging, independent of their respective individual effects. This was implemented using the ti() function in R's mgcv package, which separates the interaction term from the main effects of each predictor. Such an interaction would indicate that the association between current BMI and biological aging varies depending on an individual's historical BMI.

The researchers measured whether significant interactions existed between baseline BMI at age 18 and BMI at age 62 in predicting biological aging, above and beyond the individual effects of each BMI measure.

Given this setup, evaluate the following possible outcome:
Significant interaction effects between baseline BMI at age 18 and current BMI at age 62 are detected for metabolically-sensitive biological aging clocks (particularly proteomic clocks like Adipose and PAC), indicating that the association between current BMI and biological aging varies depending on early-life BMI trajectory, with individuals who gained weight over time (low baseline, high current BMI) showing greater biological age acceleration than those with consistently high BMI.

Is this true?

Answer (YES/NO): NO